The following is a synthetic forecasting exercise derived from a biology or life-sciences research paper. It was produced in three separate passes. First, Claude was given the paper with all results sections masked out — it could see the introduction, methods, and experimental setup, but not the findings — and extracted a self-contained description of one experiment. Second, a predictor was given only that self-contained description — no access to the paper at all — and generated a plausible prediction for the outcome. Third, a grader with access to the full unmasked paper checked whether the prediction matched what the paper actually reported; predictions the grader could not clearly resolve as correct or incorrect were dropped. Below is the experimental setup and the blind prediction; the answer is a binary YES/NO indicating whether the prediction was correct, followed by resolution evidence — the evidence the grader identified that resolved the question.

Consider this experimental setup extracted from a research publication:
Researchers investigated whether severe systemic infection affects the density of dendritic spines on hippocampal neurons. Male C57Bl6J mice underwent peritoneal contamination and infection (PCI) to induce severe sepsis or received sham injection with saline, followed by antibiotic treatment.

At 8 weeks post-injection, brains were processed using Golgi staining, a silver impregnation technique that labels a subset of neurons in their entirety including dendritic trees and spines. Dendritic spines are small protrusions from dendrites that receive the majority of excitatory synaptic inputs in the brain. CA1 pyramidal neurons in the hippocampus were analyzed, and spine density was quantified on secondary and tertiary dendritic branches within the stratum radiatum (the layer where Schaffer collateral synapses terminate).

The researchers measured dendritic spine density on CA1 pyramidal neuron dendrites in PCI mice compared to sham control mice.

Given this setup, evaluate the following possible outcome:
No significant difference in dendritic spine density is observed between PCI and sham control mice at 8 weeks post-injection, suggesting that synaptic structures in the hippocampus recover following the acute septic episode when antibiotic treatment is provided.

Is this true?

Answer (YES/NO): NO